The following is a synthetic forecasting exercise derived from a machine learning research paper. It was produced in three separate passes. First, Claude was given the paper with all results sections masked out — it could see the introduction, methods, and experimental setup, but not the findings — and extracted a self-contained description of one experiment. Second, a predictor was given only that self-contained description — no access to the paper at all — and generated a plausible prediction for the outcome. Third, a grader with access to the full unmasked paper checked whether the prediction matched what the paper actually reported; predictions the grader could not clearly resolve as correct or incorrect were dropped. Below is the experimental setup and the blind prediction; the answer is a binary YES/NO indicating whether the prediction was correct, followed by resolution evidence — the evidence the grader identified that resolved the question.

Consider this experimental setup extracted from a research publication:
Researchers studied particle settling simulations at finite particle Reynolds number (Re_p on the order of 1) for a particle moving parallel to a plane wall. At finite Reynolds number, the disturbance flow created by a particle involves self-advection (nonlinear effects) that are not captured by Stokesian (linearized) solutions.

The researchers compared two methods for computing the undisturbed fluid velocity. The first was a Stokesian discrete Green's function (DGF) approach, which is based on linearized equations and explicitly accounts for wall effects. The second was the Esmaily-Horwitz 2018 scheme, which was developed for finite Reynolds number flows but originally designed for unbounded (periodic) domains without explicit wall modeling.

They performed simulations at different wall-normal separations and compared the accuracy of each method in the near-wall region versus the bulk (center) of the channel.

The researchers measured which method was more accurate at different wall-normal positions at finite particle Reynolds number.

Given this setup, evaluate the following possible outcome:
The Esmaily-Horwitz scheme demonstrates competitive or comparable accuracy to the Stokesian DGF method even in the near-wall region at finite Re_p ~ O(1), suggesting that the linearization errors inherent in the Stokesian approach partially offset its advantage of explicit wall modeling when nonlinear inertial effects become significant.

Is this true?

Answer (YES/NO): NO